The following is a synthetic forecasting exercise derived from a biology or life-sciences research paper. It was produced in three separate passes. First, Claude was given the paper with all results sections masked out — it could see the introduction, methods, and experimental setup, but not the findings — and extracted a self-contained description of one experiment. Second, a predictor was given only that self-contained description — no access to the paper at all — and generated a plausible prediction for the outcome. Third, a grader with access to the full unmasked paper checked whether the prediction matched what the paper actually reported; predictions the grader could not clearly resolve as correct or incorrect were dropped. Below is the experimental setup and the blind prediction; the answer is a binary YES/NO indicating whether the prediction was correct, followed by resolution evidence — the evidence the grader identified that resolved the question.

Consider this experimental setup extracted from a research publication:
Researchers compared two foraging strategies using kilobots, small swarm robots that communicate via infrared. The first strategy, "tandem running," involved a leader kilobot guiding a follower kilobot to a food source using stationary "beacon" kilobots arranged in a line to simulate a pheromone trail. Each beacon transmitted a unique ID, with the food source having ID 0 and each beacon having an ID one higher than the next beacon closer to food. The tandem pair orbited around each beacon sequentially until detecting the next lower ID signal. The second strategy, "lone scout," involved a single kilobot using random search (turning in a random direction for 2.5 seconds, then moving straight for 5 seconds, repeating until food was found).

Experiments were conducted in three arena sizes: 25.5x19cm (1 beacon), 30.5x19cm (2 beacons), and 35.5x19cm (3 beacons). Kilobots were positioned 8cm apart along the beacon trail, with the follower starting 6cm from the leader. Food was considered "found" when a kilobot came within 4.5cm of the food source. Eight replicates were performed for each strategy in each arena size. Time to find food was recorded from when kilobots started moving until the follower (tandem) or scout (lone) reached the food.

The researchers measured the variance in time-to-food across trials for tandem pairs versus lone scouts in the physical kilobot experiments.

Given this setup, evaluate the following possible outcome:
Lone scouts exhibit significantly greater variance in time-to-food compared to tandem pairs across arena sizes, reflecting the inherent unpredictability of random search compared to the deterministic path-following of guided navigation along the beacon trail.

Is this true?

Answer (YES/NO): YES